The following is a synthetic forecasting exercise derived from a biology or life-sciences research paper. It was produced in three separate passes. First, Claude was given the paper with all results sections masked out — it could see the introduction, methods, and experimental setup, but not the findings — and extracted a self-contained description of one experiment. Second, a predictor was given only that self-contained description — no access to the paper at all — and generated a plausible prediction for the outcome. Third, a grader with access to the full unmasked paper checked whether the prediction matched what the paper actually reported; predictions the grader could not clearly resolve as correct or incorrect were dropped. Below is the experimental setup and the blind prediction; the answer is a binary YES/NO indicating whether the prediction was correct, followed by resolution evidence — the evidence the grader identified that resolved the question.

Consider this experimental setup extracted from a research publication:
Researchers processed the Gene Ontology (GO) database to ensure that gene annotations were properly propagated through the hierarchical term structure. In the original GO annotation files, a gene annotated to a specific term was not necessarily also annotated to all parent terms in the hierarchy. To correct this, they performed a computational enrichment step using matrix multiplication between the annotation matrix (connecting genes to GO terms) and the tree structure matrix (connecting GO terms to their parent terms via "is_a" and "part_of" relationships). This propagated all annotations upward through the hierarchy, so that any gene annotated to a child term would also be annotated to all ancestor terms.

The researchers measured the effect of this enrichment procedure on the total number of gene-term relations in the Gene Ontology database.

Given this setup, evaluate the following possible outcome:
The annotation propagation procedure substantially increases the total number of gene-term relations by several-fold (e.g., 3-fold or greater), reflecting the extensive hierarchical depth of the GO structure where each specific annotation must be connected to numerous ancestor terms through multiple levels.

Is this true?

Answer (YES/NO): YES